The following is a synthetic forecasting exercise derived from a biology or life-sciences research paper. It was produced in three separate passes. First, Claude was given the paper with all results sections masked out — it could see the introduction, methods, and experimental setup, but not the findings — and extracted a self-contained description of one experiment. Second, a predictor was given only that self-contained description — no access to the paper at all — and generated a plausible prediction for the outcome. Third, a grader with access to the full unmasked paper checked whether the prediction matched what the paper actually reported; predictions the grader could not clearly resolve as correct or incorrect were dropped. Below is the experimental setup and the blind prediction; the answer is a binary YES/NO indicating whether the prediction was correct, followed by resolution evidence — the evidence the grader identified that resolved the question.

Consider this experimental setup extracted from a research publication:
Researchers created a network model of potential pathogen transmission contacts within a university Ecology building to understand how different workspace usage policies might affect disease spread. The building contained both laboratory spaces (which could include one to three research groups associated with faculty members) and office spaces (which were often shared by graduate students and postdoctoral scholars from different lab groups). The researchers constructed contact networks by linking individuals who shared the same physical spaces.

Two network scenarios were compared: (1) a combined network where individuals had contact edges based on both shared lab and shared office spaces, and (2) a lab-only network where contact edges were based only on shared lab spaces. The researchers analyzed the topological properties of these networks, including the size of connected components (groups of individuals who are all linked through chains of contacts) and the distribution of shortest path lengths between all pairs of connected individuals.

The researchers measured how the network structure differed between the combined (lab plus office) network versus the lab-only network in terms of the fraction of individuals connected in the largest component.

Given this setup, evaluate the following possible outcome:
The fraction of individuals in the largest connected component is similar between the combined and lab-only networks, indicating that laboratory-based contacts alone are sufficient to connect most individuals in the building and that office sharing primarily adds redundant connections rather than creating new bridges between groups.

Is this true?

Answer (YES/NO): NO